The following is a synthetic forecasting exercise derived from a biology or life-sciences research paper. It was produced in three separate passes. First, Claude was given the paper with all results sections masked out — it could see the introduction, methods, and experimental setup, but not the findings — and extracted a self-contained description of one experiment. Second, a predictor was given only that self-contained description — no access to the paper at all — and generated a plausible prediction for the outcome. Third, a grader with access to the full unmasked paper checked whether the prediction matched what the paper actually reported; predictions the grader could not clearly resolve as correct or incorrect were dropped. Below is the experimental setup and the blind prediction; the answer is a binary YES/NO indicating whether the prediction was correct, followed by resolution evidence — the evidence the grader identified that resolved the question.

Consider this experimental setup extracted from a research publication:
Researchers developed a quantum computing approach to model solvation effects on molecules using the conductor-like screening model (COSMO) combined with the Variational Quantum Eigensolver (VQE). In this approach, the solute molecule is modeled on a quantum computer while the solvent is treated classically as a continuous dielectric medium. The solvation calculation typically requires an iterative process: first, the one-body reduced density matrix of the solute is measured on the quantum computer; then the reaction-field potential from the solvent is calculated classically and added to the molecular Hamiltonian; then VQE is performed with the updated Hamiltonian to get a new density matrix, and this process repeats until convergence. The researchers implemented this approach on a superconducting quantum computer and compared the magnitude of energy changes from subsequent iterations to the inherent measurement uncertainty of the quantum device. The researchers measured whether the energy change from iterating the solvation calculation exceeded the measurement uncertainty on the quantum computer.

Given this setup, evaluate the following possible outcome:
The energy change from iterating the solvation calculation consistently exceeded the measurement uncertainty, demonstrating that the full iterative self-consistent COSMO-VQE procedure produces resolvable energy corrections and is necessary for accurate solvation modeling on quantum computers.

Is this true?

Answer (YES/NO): NO